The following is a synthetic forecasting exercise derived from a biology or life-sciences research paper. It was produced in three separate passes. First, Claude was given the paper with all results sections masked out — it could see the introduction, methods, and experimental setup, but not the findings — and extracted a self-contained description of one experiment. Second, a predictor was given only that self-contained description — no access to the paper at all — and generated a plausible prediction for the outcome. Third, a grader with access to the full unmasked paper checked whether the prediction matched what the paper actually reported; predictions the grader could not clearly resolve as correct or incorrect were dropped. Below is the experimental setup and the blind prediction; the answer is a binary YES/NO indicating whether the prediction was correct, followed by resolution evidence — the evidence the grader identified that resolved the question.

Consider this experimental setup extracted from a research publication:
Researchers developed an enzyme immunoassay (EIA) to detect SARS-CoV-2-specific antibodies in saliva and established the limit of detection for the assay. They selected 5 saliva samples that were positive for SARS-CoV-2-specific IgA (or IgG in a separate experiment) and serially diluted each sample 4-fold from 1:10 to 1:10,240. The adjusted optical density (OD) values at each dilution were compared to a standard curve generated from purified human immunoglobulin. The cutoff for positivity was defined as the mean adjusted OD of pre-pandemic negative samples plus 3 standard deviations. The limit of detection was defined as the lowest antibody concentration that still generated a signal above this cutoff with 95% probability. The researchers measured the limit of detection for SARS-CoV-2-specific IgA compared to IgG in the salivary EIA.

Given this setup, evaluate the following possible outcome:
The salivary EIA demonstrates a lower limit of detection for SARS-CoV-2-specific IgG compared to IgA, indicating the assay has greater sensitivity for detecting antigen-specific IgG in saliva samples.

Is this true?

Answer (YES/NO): YES